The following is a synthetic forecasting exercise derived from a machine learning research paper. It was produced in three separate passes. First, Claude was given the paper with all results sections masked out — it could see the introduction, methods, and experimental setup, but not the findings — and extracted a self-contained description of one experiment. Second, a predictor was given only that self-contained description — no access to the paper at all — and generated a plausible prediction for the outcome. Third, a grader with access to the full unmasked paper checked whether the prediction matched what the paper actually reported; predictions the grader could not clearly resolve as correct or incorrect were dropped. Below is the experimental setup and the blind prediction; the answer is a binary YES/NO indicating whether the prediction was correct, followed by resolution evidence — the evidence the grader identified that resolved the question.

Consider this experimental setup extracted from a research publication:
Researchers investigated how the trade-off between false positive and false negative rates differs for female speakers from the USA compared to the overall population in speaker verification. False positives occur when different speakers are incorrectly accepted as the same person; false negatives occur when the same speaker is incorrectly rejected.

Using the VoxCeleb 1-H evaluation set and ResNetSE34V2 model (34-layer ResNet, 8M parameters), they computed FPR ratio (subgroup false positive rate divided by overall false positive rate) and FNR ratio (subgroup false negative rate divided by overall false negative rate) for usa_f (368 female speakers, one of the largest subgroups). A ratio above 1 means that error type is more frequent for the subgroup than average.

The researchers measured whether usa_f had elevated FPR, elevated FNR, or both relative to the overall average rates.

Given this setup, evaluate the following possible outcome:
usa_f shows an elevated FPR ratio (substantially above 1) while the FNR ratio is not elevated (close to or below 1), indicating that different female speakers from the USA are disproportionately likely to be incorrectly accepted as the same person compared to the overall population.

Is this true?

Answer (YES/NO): YES